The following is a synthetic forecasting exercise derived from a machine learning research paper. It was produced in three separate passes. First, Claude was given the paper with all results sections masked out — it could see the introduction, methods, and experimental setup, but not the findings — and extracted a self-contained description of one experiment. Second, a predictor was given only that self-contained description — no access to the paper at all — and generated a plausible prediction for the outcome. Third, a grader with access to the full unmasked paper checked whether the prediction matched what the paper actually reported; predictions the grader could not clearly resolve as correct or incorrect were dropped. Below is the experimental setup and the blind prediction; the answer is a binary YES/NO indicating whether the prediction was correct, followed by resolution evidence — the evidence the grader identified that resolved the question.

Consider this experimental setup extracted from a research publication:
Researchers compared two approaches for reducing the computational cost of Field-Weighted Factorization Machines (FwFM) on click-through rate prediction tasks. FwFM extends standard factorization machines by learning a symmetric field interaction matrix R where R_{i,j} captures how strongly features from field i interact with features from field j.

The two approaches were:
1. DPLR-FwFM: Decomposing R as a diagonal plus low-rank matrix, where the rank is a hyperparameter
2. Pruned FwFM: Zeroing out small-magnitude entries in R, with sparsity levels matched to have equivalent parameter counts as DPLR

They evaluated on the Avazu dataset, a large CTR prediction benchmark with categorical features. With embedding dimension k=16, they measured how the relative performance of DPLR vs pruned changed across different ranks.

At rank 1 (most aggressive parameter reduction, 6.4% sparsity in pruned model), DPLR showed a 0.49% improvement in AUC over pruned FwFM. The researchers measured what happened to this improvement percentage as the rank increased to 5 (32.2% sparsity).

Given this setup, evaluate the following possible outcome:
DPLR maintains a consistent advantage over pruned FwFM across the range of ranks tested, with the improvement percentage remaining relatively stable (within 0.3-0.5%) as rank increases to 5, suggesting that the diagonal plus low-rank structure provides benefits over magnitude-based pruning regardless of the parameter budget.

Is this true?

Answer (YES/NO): NO